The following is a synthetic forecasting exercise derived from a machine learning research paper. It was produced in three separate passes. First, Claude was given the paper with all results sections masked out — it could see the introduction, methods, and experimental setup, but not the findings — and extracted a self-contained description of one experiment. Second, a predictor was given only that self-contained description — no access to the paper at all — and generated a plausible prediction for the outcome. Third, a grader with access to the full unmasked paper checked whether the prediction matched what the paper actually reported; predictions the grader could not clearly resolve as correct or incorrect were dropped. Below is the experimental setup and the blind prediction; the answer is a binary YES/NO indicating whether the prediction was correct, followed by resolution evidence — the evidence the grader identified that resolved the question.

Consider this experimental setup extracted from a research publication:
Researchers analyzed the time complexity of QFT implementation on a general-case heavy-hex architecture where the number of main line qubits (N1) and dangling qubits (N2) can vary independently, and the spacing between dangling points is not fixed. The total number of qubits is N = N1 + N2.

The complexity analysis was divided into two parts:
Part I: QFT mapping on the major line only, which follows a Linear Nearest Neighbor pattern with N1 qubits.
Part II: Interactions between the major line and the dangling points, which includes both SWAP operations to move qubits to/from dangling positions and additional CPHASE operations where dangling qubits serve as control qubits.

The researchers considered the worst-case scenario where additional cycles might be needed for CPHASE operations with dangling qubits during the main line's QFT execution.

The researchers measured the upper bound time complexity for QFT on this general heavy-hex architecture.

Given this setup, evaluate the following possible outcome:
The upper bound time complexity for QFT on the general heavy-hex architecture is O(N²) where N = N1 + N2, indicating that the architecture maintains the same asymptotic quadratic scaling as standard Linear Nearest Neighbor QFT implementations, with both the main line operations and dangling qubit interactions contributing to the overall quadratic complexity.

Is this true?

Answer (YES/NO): NO